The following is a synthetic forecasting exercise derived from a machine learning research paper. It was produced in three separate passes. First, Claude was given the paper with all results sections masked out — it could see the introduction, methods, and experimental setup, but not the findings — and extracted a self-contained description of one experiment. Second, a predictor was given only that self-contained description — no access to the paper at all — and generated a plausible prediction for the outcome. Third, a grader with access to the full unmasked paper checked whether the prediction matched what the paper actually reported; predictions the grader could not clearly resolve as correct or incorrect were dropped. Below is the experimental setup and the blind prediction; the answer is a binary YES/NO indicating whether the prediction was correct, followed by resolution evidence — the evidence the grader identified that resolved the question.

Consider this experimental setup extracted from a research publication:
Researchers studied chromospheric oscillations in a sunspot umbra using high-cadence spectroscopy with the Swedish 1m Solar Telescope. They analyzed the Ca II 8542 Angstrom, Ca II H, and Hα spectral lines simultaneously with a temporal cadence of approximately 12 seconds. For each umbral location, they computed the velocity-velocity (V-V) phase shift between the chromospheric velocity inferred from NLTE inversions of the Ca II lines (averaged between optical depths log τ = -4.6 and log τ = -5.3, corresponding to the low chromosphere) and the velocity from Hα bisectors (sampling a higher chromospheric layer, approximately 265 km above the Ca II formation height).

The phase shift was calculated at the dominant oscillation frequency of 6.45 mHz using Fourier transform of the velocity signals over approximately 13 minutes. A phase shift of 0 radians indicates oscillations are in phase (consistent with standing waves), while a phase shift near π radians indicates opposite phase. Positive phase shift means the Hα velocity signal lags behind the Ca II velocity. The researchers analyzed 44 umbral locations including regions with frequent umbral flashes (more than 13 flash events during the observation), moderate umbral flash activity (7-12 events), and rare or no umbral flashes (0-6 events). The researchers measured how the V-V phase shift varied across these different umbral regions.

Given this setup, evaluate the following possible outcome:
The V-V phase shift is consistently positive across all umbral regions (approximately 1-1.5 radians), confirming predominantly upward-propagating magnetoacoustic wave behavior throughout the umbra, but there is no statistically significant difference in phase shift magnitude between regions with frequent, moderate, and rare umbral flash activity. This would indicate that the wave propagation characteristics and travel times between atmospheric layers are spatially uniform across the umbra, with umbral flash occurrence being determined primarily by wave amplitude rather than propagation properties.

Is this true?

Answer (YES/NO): NO